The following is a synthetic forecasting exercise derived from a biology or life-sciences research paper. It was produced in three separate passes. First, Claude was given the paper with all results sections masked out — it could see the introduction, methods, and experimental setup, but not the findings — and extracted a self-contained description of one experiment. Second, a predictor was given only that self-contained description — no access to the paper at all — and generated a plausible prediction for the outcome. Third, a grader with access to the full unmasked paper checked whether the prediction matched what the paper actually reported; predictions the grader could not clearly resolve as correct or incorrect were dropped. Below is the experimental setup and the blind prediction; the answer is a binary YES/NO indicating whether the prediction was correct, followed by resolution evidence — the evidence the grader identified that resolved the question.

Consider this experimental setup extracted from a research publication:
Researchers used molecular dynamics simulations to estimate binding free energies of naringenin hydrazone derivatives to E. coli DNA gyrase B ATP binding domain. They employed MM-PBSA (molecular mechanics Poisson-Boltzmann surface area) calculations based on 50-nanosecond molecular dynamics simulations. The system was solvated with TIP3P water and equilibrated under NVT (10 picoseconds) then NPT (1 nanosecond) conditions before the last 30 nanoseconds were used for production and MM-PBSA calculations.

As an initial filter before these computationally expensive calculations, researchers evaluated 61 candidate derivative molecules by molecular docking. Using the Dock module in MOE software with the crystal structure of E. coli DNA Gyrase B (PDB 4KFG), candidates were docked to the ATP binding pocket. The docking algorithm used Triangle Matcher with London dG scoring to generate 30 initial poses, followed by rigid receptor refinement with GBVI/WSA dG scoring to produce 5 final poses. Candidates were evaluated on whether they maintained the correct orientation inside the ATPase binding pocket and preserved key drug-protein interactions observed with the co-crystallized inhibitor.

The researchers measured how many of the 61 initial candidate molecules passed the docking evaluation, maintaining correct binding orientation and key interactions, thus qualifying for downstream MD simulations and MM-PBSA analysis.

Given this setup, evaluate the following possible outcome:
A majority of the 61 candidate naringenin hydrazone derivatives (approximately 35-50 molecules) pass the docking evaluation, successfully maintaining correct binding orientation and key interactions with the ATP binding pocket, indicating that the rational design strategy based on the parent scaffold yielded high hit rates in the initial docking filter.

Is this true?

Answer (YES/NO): NO